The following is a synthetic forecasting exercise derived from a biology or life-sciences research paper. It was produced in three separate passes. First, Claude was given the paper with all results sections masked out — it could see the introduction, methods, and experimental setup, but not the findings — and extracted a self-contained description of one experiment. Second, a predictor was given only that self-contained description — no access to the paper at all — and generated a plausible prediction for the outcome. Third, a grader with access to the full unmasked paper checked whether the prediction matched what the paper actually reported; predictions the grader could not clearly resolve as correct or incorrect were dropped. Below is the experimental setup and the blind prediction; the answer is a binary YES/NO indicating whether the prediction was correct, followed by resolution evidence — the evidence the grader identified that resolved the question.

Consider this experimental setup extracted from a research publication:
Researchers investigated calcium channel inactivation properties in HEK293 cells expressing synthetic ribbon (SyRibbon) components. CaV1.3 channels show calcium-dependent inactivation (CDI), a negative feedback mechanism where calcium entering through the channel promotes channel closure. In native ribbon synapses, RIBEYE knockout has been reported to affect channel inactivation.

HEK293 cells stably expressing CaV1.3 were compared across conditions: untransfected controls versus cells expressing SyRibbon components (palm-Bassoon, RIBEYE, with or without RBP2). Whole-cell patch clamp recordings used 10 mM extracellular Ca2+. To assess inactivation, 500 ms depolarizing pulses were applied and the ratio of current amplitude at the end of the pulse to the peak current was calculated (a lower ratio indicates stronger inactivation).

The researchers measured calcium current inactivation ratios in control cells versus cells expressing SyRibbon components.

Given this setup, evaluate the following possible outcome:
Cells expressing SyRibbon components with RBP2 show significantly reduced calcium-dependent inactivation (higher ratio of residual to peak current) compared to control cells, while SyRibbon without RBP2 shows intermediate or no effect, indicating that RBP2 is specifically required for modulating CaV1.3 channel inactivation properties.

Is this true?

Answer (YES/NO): NO